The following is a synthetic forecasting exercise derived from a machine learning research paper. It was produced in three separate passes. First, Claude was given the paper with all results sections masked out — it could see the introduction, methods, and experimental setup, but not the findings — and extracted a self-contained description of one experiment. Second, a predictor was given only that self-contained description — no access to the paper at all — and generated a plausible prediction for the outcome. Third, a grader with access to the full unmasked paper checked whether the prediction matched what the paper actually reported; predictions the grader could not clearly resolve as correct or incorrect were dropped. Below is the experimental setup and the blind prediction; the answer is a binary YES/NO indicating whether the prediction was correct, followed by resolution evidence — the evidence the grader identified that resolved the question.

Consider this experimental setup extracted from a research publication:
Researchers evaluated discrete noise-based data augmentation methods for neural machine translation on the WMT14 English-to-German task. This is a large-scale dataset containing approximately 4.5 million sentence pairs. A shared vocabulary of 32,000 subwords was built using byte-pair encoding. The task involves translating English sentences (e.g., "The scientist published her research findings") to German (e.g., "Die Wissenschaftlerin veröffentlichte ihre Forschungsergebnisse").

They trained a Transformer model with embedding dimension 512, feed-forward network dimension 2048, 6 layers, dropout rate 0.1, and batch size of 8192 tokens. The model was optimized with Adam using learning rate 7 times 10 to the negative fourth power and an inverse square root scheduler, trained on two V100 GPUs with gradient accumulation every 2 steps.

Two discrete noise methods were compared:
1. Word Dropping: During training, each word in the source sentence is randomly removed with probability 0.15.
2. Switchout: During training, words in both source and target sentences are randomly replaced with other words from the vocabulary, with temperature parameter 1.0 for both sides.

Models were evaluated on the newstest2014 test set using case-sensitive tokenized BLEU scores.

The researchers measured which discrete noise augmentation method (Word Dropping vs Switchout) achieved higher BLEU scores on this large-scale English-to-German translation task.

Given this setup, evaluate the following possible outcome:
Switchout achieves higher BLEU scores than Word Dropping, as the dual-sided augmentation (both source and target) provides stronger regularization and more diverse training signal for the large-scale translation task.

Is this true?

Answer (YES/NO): YES